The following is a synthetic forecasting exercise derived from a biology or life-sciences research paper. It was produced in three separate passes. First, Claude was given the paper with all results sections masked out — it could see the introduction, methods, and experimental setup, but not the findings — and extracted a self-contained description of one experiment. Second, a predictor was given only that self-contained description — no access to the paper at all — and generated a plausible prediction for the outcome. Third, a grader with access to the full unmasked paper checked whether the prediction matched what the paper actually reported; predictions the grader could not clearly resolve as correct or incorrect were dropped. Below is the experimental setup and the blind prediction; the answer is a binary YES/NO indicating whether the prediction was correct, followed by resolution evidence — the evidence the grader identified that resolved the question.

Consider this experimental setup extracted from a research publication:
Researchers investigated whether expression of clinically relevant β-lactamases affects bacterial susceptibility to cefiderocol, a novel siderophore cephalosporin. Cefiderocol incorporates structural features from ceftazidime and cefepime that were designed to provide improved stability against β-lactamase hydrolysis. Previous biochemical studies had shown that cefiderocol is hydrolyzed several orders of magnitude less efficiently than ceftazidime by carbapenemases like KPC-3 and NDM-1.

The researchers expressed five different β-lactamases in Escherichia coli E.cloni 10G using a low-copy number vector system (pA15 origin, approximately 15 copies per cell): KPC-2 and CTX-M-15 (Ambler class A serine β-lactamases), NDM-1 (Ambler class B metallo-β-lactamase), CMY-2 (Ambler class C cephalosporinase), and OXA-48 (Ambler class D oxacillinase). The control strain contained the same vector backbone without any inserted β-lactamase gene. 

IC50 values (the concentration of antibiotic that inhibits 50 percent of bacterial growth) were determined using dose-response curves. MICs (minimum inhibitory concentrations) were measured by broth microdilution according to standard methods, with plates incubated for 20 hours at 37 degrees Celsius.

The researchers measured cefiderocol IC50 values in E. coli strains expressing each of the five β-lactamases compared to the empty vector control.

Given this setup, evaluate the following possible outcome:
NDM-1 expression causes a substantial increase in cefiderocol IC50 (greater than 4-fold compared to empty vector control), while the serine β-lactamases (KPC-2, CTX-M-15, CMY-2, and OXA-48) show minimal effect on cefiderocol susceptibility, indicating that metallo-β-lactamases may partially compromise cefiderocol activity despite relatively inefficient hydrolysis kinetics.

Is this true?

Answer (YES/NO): NO